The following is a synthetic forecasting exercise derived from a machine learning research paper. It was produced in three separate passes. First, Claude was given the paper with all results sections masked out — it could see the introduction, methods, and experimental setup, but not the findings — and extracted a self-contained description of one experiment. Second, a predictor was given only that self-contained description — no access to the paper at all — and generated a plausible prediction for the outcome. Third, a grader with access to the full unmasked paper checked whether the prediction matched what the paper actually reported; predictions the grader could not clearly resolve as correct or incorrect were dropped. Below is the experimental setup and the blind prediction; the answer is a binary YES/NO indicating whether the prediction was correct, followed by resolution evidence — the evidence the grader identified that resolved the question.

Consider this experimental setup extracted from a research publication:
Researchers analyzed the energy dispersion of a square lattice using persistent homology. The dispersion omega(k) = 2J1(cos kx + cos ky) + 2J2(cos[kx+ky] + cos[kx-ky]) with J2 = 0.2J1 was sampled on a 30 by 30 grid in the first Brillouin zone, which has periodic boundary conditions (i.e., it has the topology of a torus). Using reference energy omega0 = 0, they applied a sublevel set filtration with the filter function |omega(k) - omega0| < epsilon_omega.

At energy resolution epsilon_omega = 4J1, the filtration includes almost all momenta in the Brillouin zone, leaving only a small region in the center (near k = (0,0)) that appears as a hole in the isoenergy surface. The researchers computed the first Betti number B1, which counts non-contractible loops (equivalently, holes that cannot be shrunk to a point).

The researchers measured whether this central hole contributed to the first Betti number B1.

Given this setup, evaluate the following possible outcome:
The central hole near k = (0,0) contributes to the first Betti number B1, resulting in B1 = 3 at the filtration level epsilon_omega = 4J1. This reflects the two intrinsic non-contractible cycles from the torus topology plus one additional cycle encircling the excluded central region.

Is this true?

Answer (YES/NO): NO